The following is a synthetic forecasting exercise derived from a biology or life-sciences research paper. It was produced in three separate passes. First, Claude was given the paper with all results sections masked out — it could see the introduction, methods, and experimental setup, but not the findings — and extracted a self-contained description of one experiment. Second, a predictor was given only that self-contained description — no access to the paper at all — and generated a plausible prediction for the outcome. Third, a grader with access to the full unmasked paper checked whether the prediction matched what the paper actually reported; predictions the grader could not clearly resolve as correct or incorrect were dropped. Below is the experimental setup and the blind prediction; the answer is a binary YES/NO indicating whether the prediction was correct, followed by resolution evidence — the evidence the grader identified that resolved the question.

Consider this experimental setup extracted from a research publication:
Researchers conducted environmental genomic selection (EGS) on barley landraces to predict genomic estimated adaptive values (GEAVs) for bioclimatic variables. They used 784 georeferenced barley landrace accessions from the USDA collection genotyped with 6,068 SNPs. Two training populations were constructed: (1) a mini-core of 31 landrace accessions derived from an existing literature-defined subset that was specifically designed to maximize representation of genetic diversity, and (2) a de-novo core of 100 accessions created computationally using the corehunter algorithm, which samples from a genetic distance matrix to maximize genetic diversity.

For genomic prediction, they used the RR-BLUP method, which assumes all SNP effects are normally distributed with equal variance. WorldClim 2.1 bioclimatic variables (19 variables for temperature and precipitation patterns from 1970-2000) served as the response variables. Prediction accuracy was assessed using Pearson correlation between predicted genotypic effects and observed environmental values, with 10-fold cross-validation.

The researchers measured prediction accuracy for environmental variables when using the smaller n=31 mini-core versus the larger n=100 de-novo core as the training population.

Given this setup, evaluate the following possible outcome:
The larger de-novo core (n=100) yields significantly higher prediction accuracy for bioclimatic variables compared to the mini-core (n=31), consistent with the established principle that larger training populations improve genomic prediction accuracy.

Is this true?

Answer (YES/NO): NO